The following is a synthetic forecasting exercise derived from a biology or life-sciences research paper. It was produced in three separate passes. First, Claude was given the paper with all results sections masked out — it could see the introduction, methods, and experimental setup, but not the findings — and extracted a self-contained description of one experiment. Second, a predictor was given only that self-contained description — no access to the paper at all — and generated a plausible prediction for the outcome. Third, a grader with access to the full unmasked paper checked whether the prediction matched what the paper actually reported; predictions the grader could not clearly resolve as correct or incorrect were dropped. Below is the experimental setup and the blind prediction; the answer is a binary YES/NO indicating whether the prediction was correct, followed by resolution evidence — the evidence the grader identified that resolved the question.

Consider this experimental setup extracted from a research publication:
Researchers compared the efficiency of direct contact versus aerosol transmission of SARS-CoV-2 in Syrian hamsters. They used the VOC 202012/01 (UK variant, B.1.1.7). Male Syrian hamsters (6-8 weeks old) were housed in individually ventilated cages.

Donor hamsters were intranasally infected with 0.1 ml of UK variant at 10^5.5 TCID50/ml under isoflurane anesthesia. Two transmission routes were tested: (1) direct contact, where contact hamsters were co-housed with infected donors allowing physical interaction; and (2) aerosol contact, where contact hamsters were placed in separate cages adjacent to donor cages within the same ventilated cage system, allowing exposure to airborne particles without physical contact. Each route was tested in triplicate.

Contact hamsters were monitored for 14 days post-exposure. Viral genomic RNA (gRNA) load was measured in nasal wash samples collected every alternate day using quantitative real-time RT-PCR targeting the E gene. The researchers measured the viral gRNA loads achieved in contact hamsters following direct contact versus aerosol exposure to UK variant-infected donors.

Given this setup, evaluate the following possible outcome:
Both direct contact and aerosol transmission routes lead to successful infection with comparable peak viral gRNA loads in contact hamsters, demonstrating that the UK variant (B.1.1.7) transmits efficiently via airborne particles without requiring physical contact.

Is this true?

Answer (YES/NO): YES